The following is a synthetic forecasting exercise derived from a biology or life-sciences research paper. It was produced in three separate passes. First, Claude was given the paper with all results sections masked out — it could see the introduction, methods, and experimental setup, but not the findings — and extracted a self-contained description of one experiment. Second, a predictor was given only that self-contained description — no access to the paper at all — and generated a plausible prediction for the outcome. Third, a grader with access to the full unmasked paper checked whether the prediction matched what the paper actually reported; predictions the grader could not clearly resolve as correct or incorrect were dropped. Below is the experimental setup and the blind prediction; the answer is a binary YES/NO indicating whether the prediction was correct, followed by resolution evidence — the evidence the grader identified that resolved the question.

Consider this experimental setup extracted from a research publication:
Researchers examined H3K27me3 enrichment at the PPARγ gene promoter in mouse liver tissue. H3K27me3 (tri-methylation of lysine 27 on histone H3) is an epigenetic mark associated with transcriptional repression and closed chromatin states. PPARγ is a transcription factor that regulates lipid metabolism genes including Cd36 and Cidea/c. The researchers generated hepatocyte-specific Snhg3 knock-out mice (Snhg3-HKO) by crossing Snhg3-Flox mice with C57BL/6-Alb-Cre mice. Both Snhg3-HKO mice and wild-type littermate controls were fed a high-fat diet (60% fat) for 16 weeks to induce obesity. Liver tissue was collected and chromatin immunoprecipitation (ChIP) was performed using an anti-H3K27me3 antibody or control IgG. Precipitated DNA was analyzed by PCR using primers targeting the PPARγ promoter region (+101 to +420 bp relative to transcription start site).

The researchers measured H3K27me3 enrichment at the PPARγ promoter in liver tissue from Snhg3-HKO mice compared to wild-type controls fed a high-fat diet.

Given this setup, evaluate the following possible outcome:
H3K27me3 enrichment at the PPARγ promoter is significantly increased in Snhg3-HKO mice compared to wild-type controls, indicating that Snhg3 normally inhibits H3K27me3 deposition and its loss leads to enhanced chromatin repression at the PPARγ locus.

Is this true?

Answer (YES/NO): YES